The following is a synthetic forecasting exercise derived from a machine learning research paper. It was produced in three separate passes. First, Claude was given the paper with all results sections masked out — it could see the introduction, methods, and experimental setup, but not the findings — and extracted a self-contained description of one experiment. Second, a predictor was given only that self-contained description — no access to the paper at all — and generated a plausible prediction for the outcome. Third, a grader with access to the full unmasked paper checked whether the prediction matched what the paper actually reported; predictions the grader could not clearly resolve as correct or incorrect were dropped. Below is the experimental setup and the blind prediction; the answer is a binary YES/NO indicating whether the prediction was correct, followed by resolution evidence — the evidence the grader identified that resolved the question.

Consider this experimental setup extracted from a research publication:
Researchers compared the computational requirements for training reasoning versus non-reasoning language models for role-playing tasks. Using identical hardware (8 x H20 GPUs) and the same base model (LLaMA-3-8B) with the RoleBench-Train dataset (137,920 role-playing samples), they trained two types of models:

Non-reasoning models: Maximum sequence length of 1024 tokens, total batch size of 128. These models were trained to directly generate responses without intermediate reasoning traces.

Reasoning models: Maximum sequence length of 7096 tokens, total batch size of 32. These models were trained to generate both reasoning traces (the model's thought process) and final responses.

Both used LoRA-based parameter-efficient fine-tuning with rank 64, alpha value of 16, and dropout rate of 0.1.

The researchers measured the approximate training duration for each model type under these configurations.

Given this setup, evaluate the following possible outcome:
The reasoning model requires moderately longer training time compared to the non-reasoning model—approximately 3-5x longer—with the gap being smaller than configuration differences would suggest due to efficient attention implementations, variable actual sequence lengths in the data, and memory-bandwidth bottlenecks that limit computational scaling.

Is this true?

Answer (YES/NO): YES